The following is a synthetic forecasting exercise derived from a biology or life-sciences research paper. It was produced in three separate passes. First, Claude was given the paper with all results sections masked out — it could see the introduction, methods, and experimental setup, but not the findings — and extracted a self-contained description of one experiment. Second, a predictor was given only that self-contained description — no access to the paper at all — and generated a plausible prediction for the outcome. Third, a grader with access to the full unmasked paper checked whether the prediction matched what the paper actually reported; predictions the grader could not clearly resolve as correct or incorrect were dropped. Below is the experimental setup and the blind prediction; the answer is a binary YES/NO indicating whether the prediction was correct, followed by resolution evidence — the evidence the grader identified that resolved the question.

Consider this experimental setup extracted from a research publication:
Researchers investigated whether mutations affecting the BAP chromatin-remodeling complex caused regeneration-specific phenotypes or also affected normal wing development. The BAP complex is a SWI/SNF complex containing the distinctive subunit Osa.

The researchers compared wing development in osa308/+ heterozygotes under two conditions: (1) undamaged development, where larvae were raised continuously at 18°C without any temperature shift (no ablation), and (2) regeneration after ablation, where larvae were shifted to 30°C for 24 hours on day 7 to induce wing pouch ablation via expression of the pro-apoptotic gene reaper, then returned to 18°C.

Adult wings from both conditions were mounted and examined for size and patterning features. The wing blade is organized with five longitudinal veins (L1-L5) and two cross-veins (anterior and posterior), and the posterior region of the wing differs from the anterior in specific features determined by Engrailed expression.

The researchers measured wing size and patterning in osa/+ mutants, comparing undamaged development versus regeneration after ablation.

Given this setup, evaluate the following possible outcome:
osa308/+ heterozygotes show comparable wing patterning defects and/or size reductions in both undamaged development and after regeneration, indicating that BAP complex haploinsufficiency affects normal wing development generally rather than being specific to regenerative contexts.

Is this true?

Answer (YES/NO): NO